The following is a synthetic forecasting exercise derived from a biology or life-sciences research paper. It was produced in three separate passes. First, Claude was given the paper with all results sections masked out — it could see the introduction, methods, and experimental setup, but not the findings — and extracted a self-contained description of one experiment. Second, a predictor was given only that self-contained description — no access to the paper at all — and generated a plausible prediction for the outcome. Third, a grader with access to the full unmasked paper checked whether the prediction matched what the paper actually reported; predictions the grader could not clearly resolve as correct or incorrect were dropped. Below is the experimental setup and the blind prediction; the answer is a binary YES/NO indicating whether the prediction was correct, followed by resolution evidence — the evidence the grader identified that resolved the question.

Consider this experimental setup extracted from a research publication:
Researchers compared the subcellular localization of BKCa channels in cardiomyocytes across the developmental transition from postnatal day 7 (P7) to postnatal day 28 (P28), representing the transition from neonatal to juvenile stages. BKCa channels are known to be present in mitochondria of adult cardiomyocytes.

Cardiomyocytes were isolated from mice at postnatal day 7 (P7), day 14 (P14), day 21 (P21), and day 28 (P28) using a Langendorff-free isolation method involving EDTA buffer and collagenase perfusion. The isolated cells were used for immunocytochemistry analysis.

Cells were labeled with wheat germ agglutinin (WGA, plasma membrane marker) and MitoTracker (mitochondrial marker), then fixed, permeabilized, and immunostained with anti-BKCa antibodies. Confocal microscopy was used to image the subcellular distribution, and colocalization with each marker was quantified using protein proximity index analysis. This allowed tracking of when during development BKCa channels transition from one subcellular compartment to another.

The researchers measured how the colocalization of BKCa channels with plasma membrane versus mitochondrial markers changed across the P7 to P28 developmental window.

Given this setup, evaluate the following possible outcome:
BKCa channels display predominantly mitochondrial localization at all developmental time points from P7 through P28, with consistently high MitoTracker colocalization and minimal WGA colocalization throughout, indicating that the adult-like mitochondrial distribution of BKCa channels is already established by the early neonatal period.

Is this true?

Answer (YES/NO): NO